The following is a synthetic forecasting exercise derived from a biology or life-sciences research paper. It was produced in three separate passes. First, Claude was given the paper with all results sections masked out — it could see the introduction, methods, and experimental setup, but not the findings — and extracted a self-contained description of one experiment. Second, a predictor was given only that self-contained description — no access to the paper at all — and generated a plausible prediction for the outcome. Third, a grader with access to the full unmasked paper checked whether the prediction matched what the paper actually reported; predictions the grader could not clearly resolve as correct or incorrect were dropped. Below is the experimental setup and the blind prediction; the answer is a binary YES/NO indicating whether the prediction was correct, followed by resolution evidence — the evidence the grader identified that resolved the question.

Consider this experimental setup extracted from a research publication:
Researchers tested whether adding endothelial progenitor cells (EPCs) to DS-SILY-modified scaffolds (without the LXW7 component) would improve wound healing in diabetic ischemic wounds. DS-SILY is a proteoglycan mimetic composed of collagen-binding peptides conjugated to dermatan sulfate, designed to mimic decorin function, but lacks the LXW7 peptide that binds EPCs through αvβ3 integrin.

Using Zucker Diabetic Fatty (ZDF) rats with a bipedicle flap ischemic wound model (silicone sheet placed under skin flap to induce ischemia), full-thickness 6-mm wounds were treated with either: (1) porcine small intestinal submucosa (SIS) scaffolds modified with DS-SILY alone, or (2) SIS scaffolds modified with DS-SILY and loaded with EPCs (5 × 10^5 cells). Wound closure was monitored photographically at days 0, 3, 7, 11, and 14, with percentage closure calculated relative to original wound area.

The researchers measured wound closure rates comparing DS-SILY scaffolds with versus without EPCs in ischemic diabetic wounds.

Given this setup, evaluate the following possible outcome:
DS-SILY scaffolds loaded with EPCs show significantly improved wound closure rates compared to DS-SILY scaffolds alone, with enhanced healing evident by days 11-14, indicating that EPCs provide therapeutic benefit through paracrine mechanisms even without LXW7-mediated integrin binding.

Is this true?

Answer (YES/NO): NO